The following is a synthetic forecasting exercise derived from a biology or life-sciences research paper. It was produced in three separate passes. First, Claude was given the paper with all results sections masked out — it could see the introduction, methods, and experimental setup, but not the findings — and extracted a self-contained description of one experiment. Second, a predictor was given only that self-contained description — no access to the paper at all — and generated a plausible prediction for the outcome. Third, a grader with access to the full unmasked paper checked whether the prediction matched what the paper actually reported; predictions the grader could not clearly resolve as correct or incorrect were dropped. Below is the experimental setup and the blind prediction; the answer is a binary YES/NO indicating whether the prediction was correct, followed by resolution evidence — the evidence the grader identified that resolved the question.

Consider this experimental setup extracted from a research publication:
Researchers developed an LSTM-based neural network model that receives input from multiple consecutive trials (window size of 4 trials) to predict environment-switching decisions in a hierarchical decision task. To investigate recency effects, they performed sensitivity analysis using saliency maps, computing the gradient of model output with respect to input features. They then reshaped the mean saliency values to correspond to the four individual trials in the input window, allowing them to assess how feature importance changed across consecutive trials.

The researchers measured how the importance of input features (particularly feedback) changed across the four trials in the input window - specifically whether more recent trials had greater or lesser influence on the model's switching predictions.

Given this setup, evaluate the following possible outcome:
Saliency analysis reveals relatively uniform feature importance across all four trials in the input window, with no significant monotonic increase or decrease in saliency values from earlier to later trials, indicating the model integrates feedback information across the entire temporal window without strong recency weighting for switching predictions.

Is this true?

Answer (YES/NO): NO